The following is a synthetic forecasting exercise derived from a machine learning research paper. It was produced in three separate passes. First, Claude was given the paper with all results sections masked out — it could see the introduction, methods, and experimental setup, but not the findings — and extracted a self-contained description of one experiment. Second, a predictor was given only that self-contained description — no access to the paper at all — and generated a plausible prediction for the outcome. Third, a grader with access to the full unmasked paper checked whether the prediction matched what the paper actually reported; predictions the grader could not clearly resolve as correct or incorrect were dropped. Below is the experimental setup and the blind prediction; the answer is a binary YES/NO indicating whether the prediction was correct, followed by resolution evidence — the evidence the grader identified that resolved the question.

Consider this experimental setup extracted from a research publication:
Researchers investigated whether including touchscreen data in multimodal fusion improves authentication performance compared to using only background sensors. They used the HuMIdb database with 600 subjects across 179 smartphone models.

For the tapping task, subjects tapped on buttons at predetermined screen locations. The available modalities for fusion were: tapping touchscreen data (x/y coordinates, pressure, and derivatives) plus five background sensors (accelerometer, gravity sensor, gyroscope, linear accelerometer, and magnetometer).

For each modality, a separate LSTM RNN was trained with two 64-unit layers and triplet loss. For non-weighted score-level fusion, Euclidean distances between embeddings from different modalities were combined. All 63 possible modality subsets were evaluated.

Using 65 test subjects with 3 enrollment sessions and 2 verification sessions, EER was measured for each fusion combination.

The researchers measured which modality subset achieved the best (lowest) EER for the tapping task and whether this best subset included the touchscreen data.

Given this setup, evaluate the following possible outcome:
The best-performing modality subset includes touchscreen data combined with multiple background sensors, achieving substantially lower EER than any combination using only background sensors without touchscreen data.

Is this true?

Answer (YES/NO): NO